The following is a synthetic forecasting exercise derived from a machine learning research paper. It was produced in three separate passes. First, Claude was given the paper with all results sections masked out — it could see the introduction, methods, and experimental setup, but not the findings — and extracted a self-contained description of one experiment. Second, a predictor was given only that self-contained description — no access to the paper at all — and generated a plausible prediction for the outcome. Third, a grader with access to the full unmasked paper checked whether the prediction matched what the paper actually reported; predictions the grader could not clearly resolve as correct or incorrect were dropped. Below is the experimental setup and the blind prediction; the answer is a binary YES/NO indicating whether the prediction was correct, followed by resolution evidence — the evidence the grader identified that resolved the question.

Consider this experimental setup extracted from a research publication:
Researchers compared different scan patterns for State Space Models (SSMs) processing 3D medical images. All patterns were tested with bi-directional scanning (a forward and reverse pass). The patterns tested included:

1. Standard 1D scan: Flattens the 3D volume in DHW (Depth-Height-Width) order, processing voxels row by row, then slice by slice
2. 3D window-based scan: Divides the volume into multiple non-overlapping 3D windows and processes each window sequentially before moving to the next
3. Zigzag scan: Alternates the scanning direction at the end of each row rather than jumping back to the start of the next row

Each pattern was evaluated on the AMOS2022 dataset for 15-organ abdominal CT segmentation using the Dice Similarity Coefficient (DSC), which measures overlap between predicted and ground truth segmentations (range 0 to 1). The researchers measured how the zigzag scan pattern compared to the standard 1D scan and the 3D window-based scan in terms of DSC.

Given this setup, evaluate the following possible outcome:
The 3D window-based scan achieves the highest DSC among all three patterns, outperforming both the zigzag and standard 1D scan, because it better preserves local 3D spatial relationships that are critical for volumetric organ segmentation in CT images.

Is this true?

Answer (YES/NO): NO